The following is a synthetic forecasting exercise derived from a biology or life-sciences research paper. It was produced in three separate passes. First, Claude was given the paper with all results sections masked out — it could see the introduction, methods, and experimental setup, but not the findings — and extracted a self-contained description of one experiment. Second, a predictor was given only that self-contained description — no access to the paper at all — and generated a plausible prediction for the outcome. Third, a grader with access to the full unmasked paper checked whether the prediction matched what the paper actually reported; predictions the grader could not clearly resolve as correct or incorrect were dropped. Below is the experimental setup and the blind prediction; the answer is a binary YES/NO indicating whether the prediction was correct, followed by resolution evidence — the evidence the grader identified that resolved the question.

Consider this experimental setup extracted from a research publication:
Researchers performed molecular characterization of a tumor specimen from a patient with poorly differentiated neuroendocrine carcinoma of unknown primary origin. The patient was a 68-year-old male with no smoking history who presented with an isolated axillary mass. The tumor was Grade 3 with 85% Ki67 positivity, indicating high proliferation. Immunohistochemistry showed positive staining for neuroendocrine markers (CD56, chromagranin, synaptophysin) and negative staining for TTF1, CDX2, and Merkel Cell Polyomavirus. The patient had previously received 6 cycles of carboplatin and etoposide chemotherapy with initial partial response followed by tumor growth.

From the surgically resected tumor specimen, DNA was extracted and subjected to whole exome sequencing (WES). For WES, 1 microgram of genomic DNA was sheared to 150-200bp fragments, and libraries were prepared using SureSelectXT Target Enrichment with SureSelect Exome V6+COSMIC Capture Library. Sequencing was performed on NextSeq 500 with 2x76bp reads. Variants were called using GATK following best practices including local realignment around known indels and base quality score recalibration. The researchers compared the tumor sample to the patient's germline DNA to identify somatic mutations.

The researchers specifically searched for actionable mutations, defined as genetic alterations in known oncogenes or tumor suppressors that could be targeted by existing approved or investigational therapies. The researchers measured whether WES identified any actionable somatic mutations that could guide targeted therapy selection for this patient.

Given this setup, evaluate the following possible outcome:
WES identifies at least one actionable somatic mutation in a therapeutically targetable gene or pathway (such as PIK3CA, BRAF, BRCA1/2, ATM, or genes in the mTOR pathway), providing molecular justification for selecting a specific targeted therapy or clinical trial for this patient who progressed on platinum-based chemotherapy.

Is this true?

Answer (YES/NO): NO